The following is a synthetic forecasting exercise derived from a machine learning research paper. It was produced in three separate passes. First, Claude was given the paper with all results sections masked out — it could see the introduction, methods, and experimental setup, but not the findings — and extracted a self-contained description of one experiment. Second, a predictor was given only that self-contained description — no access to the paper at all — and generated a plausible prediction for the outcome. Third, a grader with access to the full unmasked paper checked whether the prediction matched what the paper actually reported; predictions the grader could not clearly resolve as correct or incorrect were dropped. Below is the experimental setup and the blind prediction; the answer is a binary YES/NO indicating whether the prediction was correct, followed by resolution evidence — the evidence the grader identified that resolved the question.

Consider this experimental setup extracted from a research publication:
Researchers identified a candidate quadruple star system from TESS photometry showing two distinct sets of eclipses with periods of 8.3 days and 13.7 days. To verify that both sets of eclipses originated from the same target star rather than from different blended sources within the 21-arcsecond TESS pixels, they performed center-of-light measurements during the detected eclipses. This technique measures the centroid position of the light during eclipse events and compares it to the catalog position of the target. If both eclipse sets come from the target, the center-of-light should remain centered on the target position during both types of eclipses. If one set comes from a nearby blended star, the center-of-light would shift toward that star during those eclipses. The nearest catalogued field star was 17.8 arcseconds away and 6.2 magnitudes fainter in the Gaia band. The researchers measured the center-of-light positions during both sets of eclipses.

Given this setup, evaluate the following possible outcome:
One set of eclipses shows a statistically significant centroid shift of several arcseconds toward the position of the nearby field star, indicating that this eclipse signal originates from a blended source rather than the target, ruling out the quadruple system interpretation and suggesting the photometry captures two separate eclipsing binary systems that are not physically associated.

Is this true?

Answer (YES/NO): NO